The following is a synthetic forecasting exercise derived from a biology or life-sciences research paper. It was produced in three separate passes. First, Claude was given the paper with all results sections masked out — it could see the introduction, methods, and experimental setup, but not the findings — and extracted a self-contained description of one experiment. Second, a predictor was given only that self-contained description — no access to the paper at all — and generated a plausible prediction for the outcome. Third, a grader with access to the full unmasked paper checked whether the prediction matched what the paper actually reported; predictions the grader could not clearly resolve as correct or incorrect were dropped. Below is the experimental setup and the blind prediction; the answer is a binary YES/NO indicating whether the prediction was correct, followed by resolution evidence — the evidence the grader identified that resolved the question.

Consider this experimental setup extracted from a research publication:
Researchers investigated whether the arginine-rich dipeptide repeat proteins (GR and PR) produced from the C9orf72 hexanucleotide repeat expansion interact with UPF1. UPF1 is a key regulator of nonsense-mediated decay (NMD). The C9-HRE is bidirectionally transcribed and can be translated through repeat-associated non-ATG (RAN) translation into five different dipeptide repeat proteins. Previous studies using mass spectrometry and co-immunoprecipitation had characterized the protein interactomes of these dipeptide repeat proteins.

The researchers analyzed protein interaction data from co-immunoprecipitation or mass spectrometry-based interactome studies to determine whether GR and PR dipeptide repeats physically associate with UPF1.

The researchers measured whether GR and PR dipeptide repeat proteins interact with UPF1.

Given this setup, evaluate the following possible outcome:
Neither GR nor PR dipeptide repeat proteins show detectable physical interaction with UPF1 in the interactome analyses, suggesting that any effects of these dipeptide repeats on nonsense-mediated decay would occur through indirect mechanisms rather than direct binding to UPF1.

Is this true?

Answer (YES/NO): NO